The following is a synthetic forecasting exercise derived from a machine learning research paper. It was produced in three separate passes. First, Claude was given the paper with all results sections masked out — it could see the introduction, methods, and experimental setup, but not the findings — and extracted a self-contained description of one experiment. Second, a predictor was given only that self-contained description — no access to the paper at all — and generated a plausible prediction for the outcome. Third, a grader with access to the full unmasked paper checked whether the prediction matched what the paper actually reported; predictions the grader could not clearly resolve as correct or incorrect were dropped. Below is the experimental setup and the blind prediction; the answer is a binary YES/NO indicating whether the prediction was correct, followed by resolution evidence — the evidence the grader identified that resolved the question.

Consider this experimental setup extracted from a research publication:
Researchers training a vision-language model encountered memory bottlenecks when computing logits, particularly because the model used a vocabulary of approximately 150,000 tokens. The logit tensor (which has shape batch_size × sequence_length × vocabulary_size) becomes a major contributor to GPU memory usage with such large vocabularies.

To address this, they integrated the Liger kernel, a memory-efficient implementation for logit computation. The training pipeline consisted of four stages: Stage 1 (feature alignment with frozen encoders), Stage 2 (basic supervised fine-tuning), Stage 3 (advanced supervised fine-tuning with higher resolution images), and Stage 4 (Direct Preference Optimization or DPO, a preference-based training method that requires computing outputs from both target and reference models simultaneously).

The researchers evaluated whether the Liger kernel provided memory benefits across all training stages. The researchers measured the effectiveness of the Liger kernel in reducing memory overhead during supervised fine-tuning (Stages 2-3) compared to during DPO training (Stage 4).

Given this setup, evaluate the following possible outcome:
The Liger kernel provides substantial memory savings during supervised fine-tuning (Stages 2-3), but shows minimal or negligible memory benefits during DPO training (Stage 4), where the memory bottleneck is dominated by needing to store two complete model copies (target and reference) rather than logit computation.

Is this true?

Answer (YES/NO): YES